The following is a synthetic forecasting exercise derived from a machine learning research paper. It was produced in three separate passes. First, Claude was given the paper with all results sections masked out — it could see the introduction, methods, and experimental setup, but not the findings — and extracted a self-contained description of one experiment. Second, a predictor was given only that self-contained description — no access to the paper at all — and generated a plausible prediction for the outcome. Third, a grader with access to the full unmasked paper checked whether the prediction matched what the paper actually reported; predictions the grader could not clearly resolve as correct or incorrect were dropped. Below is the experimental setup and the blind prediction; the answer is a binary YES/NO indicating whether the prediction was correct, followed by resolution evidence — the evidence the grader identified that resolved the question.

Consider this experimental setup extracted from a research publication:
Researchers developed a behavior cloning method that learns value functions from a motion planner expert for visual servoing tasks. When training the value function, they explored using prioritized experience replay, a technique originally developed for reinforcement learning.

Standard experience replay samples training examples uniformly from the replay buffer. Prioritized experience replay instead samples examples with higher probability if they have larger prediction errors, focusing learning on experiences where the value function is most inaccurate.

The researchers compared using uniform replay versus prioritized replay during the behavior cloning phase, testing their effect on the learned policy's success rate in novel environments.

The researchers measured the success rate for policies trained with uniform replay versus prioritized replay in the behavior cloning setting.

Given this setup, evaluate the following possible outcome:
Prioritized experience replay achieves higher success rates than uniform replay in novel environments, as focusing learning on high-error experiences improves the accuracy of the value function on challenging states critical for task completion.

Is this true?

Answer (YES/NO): NO